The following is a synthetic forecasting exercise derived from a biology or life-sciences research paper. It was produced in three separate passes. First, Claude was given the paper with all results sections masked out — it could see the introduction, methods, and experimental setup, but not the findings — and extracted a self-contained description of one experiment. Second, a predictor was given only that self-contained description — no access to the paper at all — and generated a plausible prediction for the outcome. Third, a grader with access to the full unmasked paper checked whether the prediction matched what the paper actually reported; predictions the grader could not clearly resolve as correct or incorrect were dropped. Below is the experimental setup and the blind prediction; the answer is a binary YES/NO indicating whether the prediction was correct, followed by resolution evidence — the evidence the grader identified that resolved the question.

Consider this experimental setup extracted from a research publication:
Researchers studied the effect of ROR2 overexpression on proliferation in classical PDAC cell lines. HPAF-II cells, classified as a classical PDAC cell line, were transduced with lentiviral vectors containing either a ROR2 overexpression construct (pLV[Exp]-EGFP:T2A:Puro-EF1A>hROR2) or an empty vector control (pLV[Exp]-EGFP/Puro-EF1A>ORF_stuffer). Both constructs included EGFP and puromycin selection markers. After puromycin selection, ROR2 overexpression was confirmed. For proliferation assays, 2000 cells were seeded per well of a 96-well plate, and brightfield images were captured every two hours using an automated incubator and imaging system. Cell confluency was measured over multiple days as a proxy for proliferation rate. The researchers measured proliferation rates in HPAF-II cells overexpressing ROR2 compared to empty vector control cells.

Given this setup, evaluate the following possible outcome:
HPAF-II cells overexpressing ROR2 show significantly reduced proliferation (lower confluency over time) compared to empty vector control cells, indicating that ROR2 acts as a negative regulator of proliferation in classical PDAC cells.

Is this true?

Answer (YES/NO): NO